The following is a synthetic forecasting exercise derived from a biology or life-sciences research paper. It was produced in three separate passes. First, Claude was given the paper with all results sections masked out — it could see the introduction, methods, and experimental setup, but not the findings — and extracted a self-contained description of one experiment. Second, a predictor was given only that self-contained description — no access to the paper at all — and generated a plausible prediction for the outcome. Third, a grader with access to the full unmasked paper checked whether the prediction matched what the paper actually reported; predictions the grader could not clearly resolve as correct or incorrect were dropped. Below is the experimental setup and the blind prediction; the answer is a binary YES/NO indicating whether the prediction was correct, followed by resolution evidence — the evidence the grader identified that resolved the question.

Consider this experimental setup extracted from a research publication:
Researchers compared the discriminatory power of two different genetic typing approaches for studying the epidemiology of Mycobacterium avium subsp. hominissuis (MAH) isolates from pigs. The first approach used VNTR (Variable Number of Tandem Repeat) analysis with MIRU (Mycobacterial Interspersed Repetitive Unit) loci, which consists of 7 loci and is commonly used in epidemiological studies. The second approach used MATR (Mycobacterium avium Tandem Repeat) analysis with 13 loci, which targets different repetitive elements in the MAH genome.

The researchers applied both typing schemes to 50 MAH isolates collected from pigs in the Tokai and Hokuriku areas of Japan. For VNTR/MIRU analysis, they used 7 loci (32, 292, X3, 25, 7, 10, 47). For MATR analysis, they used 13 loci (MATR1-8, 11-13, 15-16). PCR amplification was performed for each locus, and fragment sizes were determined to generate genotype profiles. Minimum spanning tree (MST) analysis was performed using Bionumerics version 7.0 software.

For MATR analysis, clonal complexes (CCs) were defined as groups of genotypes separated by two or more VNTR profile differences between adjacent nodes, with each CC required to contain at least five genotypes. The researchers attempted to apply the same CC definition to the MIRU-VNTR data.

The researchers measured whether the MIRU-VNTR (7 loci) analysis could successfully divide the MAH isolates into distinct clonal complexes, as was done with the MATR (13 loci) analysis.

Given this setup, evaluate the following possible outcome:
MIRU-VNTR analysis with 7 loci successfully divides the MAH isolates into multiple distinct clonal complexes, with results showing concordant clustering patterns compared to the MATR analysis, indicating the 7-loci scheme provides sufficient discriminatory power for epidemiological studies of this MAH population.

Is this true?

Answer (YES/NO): NO